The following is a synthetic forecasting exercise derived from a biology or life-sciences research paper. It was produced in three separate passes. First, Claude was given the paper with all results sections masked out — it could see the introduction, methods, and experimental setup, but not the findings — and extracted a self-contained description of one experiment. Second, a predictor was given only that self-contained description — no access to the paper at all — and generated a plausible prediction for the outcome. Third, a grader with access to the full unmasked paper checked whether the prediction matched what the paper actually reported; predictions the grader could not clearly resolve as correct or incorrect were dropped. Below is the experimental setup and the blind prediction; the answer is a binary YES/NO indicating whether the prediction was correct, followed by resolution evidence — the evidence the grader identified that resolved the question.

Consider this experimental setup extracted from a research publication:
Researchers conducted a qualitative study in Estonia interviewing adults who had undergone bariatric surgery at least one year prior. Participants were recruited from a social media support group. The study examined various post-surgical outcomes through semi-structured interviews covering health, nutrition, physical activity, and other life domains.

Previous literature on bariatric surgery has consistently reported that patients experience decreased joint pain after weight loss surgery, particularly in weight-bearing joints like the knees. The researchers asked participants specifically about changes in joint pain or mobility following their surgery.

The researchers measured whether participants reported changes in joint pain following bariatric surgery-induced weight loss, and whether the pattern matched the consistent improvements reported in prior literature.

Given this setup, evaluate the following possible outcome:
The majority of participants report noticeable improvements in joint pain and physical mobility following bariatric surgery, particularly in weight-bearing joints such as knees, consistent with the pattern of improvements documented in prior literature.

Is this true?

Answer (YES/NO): NO